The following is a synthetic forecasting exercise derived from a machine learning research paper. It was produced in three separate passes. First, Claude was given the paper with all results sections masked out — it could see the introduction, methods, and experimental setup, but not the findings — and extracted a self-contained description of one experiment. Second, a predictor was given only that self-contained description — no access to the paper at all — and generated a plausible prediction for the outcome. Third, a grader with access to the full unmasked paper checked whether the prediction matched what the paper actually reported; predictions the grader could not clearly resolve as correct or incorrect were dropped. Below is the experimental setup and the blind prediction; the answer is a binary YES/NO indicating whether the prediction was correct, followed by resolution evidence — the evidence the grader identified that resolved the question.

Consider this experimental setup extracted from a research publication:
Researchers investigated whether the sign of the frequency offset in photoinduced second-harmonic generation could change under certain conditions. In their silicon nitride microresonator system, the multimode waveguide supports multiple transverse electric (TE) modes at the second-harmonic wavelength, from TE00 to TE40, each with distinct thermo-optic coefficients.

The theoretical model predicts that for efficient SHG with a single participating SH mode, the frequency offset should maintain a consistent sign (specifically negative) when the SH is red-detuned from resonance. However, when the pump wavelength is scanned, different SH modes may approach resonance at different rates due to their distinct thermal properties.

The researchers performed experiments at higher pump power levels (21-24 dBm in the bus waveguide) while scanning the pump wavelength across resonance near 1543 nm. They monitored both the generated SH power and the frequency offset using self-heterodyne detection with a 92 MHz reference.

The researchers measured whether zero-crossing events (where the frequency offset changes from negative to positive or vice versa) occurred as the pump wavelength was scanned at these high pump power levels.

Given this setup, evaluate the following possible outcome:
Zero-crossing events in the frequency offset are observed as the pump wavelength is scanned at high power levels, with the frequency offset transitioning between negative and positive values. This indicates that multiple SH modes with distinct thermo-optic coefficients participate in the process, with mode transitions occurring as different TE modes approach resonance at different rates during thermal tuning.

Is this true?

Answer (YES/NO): YES